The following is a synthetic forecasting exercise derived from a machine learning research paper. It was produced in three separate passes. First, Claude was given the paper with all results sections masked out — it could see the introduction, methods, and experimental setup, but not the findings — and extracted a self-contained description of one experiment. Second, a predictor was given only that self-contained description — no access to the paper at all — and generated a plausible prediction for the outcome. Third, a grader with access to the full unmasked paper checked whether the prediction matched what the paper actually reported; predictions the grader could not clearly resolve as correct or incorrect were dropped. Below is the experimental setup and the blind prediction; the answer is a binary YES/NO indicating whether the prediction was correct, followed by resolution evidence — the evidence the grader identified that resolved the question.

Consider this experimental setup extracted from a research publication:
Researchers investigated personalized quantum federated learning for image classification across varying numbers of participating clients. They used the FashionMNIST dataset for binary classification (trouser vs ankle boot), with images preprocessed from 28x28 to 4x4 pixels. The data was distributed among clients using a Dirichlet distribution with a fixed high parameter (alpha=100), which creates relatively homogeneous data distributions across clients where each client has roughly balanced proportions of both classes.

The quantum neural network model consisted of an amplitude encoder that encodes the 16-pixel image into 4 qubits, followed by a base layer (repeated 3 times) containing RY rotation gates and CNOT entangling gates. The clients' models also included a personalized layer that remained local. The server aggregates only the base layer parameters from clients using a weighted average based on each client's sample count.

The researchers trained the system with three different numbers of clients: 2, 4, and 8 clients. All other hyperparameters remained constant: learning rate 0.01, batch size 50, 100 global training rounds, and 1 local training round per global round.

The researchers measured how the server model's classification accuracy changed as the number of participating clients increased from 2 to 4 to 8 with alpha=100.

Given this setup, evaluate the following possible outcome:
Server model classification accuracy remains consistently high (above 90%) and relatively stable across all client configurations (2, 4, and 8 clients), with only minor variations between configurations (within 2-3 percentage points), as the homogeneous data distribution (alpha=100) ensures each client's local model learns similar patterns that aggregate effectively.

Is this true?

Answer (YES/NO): YES